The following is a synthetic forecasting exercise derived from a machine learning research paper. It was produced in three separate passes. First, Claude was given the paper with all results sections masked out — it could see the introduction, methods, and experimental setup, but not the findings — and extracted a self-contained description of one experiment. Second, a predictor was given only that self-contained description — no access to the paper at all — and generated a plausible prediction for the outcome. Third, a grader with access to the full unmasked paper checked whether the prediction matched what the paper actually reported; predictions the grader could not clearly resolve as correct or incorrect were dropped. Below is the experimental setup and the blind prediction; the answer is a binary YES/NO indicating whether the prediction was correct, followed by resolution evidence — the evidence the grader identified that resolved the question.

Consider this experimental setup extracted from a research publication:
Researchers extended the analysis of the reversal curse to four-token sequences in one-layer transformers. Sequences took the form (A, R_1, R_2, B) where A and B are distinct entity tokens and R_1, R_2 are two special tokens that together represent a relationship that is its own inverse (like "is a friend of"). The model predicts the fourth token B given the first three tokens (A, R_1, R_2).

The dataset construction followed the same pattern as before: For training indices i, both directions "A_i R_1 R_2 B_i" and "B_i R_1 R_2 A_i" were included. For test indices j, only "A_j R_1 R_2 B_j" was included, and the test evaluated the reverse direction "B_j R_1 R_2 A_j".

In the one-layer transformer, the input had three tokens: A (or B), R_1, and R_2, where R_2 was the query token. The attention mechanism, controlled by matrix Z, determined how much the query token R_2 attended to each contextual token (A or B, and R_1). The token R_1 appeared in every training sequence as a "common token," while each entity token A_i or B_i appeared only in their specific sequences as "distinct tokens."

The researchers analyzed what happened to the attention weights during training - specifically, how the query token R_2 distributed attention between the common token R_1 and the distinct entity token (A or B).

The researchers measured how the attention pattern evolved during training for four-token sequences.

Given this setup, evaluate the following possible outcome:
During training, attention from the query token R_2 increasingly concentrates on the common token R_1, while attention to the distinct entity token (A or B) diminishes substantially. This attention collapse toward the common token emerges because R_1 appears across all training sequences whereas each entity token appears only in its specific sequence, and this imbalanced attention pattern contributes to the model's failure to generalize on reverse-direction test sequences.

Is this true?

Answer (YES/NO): NO